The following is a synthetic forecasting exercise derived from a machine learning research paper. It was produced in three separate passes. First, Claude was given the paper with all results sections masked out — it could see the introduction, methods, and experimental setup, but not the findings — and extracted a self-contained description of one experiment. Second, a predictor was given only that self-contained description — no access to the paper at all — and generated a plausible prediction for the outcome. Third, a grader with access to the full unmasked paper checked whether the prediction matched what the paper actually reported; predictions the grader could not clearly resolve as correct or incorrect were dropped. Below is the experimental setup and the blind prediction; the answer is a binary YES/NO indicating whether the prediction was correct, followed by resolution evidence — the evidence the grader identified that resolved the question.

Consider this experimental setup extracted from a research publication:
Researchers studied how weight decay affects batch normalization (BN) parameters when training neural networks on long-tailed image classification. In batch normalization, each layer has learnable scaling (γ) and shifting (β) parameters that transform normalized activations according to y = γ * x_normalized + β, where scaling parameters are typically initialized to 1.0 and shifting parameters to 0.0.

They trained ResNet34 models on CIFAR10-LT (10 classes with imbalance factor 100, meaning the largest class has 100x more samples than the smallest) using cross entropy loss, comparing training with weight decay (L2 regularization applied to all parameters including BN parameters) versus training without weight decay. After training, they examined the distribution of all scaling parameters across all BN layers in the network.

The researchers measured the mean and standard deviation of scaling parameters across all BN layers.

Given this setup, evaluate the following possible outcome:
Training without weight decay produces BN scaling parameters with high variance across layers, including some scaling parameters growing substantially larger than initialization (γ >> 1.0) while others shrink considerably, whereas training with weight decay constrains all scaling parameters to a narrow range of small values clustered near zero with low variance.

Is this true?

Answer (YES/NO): NO